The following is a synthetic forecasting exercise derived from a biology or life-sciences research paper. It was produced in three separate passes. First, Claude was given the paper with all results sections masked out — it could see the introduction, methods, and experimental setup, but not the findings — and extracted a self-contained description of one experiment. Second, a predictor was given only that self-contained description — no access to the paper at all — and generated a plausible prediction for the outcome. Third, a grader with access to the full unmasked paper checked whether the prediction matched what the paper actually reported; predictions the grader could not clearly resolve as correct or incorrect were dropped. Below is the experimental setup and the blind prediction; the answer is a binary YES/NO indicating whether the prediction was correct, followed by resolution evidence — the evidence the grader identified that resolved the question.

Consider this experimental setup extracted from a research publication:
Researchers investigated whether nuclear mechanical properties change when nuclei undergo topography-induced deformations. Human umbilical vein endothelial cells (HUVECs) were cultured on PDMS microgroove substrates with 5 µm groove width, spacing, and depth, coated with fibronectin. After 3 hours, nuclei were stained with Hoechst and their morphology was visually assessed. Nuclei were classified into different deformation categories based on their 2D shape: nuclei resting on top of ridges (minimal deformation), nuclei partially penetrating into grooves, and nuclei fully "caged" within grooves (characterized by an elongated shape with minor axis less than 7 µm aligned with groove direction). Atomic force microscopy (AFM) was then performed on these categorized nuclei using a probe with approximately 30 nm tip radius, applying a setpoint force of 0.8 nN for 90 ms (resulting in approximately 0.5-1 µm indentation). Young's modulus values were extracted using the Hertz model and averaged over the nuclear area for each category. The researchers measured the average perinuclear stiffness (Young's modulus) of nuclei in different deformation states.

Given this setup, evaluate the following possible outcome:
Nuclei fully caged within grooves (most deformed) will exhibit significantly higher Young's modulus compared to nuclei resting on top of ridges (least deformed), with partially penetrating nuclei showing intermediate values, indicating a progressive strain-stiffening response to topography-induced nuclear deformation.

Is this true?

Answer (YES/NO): NO